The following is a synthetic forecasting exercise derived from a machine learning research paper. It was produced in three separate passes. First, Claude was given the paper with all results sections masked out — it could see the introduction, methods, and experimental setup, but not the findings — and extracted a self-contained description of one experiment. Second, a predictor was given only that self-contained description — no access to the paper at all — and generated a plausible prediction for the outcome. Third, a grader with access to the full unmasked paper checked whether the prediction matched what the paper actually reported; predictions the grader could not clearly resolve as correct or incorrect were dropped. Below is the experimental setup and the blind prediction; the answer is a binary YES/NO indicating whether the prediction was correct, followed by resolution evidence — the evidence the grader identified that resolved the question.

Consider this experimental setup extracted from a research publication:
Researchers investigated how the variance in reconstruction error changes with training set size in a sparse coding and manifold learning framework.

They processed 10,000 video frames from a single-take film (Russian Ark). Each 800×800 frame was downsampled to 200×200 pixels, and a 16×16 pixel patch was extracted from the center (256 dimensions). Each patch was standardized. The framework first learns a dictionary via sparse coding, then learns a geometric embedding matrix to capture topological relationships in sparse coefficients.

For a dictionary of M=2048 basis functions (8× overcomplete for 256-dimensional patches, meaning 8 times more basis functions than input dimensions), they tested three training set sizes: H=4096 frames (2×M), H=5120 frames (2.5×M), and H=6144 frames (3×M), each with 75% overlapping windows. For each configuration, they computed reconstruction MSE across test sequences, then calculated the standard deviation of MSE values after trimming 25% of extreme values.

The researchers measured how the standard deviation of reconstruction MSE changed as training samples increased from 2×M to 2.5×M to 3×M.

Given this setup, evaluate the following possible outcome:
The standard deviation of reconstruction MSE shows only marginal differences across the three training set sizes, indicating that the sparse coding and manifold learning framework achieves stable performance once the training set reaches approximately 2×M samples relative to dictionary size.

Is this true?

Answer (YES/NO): NO